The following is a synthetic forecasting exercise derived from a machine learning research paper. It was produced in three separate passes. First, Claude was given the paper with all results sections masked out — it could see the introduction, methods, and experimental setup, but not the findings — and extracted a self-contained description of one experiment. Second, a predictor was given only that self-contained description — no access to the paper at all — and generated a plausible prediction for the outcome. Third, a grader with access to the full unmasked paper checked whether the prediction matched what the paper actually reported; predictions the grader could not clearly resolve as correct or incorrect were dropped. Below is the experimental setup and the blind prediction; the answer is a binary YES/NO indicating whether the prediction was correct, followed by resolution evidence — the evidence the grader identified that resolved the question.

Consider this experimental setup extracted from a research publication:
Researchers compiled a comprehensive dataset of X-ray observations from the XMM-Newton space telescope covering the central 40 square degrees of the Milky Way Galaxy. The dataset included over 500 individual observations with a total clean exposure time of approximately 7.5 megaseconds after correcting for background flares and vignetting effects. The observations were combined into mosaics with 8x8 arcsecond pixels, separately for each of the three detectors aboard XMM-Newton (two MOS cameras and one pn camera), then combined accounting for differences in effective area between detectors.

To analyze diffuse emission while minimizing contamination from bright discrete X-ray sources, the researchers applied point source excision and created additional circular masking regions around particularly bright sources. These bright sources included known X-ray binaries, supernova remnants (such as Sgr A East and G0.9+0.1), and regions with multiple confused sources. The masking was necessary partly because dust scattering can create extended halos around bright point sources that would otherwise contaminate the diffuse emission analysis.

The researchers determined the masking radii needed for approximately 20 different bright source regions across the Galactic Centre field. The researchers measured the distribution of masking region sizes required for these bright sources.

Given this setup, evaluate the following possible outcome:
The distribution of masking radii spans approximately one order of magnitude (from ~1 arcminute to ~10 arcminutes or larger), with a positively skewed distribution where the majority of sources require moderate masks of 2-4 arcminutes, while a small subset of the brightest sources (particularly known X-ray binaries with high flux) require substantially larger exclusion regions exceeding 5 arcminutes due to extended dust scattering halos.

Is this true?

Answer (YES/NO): NO